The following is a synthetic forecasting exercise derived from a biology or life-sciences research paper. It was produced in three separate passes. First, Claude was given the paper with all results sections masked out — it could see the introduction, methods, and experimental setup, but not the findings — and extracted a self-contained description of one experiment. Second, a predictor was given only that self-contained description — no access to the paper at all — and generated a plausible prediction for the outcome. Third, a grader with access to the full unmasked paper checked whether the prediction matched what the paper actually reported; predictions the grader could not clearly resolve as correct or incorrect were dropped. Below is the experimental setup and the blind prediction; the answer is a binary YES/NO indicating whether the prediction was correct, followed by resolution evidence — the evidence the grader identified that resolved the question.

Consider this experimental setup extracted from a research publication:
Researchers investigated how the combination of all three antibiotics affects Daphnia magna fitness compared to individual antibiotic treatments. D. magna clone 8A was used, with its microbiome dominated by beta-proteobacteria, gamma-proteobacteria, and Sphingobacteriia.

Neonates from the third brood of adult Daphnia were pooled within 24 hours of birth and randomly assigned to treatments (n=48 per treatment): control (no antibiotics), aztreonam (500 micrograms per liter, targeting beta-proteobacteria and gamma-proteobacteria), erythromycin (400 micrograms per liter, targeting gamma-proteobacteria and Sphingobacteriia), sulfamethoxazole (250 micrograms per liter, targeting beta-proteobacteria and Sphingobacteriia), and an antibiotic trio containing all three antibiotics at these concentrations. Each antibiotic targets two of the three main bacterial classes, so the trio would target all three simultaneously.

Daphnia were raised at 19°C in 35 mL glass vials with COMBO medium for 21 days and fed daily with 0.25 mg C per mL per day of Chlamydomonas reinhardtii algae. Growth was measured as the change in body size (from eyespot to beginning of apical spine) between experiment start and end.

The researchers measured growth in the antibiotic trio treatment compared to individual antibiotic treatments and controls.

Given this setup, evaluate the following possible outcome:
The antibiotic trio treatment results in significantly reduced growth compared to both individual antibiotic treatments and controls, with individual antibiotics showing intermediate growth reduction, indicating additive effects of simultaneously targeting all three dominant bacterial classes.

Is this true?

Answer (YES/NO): NO